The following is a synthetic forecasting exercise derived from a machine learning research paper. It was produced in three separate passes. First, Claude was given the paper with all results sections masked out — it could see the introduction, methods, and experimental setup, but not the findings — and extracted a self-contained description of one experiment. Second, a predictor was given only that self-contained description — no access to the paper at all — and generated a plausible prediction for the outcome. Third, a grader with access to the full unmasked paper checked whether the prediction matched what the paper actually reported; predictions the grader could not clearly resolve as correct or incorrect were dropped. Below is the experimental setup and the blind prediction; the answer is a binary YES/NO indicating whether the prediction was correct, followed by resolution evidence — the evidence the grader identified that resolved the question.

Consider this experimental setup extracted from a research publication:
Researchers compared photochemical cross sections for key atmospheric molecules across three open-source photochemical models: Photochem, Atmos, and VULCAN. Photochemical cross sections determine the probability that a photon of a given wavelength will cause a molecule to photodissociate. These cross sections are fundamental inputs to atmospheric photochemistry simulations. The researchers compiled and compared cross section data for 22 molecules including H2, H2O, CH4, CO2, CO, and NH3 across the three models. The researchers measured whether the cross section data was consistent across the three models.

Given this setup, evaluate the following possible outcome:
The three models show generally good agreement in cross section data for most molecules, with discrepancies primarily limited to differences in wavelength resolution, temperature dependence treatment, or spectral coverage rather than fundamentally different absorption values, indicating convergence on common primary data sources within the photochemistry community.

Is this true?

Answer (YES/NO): NO